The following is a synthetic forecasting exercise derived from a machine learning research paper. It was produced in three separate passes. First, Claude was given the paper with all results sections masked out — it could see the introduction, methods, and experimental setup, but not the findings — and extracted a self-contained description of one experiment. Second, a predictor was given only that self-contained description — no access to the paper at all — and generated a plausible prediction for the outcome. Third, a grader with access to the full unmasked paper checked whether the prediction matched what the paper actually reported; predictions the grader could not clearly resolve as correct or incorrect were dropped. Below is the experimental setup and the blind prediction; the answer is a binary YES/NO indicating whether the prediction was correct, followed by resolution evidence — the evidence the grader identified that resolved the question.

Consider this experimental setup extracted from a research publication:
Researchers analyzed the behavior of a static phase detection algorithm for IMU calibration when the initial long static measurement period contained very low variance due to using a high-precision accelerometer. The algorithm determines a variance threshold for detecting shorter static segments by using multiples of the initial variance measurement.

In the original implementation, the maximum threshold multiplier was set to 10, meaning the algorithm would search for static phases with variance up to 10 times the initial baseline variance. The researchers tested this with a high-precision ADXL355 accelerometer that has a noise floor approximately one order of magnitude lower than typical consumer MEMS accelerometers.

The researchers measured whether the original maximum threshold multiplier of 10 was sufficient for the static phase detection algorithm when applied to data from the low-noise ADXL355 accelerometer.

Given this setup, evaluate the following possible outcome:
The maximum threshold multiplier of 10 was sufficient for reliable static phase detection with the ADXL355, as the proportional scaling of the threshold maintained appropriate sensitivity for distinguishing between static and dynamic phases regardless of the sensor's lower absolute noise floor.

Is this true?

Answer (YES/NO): NO